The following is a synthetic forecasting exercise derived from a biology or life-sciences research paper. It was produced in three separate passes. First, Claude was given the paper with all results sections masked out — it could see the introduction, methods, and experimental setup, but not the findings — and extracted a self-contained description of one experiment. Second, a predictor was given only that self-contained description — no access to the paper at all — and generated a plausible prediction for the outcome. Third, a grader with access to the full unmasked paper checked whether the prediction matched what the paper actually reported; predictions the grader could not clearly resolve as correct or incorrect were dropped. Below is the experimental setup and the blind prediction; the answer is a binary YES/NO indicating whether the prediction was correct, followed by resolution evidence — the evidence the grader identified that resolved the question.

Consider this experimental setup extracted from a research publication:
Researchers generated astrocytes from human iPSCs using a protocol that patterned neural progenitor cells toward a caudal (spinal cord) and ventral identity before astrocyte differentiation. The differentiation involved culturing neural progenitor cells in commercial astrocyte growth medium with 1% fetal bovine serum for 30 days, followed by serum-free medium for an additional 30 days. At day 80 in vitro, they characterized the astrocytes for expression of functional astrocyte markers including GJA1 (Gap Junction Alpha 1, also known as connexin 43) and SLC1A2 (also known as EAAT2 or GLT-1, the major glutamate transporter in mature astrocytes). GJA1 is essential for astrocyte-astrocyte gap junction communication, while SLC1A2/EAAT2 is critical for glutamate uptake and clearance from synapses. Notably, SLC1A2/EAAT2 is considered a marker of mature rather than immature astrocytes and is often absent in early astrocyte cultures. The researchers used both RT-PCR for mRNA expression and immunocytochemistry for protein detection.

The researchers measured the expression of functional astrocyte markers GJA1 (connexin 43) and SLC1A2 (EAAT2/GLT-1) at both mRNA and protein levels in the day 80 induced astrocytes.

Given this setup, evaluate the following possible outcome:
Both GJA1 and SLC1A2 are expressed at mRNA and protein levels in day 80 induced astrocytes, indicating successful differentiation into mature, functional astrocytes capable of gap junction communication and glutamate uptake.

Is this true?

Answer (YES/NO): YES